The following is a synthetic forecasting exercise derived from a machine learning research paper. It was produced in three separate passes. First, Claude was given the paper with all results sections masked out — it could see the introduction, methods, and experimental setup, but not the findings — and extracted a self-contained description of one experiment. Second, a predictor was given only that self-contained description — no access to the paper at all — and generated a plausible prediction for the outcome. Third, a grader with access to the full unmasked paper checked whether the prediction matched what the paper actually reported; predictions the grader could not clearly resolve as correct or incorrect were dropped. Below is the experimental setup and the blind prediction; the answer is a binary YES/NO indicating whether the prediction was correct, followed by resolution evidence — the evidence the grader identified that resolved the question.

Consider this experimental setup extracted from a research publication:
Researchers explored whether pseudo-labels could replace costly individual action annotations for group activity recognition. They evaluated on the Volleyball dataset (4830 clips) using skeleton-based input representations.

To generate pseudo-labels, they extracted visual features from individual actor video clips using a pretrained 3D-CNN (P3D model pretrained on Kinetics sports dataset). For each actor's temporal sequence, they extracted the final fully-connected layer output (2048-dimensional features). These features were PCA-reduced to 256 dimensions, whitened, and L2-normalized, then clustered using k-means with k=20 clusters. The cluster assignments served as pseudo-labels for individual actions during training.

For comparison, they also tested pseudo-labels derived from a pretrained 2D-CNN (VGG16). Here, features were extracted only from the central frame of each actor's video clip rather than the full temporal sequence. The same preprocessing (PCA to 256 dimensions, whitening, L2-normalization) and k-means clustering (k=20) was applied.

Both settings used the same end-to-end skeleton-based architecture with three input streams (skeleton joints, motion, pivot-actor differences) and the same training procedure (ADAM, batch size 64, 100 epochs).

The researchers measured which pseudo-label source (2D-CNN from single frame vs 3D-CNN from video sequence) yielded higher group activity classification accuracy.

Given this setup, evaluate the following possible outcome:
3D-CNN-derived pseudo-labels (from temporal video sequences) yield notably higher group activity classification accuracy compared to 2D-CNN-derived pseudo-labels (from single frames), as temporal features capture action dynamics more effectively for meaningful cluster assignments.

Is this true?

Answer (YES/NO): NO